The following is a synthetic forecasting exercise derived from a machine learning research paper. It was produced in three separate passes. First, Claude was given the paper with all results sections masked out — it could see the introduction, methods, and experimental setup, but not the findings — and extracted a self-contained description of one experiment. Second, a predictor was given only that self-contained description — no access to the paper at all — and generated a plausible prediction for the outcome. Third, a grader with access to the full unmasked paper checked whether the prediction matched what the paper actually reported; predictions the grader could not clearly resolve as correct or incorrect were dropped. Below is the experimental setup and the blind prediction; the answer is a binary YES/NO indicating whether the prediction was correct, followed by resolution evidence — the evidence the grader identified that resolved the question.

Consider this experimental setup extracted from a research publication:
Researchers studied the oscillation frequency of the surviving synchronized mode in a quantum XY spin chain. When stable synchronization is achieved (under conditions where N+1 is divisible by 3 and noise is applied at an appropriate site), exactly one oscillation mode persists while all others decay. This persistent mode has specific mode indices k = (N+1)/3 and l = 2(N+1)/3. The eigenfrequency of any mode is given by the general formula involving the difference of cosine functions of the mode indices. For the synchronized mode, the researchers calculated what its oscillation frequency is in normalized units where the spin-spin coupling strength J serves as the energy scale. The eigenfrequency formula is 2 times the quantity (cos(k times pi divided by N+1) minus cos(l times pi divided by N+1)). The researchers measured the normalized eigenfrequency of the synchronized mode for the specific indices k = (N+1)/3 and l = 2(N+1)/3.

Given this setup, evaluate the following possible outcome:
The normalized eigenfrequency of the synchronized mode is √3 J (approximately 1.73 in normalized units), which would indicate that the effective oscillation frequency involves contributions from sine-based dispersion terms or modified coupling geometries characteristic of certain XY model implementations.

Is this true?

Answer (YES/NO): NO